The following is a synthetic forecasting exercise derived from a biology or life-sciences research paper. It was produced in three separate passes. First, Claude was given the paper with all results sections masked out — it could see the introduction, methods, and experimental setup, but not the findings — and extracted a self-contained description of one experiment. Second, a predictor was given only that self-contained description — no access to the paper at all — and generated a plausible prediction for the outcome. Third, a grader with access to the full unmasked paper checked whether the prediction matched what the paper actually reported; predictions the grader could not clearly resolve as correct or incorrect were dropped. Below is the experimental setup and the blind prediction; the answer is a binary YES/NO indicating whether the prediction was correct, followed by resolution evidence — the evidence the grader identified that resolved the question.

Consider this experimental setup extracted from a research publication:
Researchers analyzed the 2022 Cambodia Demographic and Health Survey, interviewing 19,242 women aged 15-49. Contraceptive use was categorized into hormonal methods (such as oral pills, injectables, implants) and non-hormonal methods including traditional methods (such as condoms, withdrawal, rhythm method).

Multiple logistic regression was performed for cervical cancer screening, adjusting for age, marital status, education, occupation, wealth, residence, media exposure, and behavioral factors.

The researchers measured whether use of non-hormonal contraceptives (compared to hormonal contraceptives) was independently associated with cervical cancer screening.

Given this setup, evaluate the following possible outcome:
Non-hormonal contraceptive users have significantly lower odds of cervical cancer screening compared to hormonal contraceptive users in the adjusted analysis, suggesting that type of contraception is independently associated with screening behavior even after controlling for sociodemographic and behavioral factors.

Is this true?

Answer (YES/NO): NO